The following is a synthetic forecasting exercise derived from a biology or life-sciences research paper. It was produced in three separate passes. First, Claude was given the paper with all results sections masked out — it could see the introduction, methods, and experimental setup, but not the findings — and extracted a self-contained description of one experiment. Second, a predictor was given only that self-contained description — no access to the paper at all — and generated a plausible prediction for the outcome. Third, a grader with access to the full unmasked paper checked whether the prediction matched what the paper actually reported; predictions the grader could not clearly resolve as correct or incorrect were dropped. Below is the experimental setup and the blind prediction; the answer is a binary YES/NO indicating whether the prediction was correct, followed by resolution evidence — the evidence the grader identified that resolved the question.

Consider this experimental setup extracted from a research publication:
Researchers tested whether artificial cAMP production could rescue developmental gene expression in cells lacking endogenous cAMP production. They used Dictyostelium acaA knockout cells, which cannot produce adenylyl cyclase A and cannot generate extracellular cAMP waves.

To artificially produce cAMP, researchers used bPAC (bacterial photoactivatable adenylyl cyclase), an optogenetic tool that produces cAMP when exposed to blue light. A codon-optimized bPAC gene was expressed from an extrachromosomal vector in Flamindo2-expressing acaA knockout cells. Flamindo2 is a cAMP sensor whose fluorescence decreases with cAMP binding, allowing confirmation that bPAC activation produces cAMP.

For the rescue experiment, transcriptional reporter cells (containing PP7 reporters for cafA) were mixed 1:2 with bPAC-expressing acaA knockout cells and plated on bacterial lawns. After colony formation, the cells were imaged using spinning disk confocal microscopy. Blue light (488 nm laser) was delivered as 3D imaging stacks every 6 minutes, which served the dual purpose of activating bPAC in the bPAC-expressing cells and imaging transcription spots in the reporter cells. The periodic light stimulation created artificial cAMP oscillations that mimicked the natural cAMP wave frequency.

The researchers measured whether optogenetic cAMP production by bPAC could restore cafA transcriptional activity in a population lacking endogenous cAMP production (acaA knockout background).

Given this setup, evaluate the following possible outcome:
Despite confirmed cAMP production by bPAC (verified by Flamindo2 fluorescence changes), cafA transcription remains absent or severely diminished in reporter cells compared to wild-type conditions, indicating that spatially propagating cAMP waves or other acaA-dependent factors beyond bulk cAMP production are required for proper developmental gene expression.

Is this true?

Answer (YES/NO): YES